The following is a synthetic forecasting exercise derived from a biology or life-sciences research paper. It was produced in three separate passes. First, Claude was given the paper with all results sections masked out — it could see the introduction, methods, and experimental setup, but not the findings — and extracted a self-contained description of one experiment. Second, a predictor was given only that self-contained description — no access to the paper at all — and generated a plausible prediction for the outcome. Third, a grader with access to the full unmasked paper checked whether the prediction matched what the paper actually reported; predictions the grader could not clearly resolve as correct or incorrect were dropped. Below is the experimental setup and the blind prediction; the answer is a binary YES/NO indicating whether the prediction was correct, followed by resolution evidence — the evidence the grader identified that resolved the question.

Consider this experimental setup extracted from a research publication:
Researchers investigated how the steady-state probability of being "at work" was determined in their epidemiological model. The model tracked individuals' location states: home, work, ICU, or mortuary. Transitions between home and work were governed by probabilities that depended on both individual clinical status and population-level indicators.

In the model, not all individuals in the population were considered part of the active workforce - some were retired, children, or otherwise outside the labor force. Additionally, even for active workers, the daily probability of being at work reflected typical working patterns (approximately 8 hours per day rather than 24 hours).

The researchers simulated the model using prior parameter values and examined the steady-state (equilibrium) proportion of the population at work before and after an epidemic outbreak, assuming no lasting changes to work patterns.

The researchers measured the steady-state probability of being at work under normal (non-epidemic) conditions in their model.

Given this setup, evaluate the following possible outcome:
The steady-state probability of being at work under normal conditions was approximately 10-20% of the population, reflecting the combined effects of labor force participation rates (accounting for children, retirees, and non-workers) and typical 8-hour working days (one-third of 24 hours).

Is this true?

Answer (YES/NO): NO